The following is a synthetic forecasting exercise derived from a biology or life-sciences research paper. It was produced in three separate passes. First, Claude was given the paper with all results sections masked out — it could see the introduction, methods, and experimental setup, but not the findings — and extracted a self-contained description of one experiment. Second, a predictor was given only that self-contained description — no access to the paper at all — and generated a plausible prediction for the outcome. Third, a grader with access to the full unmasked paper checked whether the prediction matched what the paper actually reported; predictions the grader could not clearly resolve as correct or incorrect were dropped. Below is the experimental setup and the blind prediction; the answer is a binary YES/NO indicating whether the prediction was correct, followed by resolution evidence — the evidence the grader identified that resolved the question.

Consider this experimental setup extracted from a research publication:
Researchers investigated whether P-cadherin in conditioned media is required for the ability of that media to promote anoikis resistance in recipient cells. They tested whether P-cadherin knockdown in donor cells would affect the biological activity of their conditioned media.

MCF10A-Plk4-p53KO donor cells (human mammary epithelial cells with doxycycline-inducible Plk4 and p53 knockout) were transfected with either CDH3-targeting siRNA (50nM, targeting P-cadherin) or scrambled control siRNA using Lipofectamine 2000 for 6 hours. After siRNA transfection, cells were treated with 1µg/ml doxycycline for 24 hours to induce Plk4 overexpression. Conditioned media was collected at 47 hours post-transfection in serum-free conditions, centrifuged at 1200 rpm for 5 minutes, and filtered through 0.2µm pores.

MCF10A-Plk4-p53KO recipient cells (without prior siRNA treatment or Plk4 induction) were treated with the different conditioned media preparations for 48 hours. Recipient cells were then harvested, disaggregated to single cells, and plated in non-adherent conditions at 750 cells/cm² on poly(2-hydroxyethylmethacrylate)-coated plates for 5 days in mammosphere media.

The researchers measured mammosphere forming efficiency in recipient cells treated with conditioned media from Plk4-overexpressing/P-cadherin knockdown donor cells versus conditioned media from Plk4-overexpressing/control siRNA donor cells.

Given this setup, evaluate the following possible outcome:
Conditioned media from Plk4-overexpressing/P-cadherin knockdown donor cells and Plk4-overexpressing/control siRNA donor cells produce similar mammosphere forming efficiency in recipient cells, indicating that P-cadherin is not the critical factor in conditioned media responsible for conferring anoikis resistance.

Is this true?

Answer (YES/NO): NO